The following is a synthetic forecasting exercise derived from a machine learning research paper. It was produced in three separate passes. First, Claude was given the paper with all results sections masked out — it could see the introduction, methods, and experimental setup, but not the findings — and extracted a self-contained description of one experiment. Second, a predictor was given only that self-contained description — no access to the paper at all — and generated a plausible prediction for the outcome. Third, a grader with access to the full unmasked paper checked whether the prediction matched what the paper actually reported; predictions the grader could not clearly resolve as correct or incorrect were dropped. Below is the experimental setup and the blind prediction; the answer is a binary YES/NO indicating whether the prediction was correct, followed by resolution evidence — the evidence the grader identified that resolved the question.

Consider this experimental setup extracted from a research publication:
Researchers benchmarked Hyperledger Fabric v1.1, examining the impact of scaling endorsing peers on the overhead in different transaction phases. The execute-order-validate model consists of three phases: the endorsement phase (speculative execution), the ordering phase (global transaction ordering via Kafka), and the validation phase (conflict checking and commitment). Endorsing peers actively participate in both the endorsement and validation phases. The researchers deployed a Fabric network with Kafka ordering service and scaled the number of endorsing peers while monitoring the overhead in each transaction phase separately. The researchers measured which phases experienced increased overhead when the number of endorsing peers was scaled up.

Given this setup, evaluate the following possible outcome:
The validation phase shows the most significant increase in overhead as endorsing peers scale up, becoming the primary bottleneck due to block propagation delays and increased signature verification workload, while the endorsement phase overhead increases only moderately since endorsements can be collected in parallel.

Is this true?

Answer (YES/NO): NO